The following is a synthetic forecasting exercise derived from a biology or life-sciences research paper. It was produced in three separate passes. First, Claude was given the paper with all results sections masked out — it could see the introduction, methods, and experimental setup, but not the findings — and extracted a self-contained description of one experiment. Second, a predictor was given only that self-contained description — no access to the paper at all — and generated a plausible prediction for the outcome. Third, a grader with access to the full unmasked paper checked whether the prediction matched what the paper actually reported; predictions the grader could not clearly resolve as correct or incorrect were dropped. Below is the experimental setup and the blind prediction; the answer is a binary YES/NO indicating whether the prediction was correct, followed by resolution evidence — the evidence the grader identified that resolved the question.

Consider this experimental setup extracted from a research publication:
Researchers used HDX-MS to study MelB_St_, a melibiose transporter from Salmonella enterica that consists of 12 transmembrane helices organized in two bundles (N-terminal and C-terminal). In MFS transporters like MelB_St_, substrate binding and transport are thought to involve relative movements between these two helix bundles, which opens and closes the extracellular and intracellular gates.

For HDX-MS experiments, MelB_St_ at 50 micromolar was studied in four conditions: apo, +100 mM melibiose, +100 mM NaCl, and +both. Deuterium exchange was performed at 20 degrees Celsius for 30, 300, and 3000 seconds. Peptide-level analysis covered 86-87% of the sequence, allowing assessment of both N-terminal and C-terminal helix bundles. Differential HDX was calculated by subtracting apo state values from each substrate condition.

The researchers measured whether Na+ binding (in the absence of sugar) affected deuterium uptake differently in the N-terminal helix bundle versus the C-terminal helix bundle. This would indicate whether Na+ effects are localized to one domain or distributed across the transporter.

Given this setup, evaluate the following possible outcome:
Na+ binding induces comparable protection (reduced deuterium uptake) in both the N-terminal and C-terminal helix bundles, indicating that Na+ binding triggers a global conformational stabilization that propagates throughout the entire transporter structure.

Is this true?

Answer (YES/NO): NO